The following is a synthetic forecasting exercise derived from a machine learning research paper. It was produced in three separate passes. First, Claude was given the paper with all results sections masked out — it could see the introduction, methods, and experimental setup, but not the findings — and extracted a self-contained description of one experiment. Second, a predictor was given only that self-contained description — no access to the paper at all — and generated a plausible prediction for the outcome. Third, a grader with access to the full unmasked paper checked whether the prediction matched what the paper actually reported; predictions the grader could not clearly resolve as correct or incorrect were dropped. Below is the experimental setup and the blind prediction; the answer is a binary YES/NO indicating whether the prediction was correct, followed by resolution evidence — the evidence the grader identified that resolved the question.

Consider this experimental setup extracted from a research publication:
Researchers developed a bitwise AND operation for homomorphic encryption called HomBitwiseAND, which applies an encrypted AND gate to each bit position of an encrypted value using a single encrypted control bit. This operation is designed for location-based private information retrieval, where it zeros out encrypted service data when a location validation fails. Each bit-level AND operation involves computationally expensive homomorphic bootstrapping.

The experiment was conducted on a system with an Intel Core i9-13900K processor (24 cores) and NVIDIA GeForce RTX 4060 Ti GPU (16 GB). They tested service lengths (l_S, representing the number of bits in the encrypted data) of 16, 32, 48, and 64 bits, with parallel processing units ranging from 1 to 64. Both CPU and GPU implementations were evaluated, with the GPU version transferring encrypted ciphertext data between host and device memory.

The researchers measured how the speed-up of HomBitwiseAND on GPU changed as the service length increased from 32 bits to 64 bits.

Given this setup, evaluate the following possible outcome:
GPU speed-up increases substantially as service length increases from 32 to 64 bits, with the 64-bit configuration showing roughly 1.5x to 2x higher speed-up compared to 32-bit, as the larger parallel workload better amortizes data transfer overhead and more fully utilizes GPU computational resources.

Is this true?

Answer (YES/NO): NO